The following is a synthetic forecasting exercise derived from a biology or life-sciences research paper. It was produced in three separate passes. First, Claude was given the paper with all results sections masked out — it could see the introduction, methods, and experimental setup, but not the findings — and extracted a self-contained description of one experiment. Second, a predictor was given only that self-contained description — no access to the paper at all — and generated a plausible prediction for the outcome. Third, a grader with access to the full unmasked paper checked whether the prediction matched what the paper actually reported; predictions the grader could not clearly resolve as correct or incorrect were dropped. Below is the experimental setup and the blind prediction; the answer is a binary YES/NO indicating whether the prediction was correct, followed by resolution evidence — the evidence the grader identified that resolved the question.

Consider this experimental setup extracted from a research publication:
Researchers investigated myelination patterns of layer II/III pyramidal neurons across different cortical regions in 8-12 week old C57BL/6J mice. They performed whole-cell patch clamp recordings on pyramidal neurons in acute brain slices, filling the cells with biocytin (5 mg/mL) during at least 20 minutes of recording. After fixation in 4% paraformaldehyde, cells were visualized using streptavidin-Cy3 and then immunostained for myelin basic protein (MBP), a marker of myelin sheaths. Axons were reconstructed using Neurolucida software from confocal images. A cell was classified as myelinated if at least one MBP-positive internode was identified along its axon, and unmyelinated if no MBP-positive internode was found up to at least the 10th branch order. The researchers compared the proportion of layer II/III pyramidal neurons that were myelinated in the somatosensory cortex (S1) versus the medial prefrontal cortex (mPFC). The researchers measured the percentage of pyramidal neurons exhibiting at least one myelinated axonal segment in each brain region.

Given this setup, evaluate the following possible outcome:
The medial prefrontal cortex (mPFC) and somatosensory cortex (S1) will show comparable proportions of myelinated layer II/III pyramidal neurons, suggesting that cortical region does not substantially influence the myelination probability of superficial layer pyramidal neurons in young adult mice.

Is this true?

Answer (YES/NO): NO